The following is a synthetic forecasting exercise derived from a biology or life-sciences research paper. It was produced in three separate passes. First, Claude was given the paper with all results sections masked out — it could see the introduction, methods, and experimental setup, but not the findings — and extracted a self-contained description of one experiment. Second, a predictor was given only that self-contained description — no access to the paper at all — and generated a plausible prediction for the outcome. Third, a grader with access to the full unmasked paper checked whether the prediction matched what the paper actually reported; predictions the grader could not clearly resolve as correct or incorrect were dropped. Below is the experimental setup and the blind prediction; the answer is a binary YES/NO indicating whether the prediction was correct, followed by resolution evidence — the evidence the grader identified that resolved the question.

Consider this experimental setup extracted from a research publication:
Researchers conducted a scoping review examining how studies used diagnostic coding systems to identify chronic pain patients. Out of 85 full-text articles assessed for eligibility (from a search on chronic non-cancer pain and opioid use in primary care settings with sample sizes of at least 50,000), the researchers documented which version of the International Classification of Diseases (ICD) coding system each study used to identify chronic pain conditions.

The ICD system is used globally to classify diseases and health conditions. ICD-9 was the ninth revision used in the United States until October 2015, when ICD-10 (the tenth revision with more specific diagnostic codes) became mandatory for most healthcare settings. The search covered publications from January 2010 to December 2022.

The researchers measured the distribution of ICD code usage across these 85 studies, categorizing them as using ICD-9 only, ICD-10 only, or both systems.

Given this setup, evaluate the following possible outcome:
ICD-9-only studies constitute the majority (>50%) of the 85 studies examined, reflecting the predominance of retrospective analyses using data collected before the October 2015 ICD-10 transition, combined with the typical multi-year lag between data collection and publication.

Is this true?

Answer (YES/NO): NO